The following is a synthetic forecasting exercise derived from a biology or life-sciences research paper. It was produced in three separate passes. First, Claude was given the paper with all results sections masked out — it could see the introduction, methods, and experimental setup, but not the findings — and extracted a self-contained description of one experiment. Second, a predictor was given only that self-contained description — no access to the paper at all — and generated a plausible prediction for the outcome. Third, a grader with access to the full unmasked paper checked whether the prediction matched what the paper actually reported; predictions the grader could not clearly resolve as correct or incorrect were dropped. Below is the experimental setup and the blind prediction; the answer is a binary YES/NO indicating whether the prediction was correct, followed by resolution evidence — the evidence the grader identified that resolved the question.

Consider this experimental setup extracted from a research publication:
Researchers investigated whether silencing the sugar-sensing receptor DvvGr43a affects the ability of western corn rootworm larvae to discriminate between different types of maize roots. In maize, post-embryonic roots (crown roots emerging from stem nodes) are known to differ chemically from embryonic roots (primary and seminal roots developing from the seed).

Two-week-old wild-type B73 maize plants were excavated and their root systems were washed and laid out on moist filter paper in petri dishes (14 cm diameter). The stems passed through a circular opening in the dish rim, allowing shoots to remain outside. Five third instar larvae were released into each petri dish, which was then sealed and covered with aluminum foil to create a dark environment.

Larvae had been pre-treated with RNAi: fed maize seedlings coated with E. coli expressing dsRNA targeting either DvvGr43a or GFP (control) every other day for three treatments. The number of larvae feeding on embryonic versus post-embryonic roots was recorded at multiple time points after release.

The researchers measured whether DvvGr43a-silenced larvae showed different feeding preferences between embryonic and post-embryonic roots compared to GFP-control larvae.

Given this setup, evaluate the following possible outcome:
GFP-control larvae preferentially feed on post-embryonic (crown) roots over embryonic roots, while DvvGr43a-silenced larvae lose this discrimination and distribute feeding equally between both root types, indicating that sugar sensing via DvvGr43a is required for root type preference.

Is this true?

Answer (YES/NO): NO